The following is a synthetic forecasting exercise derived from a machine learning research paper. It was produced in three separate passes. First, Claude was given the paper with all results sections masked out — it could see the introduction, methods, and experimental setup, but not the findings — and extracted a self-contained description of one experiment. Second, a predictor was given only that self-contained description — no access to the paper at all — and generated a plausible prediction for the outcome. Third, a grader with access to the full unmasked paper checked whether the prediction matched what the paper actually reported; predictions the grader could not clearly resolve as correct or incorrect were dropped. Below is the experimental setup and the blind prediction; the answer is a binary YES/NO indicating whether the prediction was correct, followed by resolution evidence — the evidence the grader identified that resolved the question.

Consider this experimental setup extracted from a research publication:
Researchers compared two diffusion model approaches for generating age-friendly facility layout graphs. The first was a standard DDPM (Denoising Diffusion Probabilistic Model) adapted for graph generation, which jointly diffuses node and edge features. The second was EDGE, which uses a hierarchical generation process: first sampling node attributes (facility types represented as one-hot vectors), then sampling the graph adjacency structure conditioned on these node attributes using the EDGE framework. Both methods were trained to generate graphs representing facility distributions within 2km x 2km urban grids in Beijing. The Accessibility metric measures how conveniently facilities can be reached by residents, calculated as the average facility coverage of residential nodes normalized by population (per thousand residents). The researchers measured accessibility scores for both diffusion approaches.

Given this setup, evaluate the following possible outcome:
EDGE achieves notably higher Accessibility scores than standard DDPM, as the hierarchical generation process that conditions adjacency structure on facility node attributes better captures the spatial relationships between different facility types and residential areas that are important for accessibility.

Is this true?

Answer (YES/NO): NO